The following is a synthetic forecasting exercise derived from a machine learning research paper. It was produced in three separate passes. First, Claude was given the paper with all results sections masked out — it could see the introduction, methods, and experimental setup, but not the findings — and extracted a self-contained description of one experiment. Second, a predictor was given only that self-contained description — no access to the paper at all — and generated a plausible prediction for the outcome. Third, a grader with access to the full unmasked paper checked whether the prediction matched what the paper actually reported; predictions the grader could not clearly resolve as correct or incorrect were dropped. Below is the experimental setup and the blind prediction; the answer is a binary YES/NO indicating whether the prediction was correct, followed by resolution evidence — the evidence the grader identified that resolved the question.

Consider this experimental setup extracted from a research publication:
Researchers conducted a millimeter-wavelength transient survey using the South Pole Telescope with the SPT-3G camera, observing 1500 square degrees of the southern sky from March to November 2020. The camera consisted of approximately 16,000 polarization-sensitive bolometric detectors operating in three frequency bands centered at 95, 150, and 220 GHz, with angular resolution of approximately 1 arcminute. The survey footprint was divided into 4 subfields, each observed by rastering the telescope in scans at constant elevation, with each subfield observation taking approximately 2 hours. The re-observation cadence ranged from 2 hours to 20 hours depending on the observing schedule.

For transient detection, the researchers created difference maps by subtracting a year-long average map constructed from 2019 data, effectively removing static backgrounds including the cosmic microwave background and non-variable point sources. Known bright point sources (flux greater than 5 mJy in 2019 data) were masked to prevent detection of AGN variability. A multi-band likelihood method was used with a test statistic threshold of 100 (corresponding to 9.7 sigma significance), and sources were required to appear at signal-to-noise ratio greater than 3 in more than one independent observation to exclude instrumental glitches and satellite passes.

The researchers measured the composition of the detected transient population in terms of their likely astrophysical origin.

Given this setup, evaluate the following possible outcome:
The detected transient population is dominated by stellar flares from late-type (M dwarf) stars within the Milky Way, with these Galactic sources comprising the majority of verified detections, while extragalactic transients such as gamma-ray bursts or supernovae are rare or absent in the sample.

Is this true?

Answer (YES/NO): NO